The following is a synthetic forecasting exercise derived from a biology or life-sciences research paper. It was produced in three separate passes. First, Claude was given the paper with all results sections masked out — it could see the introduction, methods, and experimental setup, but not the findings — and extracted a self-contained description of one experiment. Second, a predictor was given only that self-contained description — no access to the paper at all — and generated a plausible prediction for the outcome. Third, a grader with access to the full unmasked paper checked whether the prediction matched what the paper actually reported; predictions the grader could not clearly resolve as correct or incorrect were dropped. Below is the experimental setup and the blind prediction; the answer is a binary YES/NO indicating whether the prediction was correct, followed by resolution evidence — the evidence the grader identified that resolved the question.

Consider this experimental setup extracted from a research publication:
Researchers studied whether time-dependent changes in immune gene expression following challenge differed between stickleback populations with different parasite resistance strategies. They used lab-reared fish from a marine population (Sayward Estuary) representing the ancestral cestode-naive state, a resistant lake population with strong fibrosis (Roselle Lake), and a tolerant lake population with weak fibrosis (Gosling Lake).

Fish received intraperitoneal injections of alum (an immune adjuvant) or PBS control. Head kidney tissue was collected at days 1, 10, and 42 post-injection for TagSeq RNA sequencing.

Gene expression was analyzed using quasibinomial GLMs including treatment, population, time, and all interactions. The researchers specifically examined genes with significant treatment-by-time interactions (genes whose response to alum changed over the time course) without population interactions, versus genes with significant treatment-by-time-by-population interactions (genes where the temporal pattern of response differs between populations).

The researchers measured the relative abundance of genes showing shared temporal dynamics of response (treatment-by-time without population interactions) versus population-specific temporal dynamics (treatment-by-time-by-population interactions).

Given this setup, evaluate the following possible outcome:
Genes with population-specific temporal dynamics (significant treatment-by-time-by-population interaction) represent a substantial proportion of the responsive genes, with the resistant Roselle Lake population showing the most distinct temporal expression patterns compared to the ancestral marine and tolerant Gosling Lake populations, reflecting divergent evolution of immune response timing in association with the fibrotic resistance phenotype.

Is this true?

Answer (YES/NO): NO